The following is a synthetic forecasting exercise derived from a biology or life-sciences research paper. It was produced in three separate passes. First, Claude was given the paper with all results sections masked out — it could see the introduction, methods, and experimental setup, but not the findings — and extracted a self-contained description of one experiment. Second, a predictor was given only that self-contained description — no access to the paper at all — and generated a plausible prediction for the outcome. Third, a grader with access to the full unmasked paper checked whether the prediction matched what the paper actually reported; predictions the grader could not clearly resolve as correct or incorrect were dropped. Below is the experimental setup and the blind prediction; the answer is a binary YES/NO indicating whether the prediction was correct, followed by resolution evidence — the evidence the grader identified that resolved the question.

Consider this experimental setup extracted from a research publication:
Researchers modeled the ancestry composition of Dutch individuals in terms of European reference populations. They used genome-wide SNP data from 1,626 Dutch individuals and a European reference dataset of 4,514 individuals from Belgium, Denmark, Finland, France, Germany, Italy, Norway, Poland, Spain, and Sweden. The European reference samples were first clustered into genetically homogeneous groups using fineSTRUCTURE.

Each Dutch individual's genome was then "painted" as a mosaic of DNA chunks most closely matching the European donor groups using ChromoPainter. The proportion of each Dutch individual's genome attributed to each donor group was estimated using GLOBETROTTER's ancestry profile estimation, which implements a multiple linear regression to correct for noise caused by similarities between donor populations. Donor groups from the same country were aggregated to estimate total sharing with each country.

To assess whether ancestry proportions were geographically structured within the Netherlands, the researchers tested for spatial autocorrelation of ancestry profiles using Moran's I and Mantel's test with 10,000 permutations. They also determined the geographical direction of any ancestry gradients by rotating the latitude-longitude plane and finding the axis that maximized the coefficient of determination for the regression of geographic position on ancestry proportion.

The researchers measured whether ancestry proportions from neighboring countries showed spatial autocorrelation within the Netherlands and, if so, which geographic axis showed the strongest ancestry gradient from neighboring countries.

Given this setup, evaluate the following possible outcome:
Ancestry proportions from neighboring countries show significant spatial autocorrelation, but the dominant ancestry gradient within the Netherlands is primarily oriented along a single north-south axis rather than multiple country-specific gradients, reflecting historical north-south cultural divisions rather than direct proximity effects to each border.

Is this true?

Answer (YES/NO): NO